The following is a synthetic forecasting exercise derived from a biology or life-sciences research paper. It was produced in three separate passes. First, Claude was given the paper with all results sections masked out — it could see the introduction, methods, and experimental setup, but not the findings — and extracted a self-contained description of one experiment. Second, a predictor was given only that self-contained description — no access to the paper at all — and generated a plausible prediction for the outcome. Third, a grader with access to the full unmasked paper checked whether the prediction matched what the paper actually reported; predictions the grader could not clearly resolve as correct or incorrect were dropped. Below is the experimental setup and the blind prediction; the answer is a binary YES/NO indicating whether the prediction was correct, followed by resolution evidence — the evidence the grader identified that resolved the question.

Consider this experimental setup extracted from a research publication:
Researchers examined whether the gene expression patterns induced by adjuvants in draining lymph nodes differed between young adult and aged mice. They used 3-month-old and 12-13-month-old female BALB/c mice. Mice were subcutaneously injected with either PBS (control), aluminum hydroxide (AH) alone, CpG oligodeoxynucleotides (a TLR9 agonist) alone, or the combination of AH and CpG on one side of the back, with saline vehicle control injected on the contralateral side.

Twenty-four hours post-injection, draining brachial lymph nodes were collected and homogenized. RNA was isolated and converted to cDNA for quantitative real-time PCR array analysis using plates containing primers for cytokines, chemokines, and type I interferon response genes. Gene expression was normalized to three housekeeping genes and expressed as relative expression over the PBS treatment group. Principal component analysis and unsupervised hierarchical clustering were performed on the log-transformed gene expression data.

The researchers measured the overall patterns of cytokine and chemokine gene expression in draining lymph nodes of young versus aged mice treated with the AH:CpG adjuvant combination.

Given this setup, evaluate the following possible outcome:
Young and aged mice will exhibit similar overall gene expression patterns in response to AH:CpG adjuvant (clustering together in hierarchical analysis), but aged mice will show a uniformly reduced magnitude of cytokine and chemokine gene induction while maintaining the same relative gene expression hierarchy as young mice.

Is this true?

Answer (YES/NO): NO